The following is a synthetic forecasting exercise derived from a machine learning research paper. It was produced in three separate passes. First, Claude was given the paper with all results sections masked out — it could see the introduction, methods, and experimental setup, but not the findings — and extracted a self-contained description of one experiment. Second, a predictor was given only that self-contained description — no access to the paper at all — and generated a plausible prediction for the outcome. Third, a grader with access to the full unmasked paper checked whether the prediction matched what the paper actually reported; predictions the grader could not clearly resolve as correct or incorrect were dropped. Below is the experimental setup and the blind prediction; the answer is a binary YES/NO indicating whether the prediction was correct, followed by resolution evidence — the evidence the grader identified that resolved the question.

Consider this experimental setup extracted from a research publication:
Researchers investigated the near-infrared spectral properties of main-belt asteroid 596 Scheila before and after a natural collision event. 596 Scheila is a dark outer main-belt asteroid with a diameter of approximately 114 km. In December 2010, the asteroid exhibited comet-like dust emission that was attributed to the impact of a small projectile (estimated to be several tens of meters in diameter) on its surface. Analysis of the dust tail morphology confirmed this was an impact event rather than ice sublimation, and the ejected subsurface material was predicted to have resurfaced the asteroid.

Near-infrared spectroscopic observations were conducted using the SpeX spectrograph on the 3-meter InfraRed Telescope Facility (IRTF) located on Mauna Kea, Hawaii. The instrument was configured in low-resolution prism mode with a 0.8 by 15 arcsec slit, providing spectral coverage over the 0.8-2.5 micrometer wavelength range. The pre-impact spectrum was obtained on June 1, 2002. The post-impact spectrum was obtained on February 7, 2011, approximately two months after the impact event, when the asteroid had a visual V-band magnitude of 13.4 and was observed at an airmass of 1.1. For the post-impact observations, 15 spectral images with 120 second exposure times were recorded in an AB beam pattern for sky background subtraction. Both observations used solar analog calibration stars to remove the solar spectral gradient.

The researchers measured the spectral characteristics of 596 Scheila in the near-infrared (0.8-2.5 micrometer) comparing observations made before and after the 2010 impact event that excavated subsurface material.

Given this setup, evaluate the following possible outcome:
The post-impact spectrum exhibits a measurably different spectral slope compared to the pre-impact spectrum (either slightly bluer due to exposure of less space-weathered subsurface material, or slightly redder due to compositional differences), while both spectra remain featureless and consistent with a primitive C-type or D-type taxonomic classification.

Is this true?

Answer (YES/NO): NO